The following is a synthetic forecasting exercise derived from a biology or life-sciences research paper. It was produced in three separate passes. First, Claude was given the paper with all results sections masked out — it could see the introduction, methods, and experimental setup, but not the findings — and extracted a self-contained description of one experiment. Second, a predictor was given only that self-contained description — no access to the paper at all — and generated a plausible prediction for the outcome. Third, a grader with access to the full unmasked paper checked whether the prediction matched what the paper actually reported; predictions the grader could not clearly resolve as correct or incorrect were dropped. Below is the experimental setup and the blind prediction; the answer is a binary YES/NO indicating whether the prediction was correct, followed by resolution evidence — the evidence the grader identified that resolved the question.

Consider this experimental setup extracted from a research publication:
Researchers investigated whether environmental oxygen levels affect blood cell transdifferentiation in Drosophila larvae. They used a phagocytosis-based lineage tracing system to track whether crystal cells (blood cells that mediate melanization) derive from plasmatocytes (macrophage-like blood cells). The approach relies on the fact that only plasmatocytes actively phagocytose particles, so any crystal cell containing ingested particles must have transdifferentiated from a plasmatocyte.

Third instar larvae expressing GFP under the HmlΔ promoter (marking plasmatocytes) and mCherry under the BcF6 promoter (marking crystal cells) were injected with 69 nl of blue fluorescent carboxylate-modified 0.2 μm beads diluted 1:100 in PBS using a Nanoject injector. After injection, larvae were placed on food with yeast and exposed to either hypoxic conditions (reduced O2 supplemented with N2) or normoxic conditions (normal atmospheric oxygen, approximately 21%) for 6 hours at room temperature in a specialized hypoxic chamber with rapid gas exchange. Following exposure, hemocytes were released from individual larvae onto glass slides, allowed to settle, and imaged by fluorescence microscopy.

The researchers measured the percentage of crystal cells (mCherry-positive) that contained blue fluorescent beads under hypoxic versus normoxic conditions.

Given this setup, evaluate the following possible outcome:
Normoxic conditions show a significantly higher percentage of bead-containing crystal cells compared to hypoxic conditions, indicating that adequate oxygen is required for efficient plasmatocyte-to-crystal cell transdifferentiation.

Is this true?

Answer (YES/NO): YES